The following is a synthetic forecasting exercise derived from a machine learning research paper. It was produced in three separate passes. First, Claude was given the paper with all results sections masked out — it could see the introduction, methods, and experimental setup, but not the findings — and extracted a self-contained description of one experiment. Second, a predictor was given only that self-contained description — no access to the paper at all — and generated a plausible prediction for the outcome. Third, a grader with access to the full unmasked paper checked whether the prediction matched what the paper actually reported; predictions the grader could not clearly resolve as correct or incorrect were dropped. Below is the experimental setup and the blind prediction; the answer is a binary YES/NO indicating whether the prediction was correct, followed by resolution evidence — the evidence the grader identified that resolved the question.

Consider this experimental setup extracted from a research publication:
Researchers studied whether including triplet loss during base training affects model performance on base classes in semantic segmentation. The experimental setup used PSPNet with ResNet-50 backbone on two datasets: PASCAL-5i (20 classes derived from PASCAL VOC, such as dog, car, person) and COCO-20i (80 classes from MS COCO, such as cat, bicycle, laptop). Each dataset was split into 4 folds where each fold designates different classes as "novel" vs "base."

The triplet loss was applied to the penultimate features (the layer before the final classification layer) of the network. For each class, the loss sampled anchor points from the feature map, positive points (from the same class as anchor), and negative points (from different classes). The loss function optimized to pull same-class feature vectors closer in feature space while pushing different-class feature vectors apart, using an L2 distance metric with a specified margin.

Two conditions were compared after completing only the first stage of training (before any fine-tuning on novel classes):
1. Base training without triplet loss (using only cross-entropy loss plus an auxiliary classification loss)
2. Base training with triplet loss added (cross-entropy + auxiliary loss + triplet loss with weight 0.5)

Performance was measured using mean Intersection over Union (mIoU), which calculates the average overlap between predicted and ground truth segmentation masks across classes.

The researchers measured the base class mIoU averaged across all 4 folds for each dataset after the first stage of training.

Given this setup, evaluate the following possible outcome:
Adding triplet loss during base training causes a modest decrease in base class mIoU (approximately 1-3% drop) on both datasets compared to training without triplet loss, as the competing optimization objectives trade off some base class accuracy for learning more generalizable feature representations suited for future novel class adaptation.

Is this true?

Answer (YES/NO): NO